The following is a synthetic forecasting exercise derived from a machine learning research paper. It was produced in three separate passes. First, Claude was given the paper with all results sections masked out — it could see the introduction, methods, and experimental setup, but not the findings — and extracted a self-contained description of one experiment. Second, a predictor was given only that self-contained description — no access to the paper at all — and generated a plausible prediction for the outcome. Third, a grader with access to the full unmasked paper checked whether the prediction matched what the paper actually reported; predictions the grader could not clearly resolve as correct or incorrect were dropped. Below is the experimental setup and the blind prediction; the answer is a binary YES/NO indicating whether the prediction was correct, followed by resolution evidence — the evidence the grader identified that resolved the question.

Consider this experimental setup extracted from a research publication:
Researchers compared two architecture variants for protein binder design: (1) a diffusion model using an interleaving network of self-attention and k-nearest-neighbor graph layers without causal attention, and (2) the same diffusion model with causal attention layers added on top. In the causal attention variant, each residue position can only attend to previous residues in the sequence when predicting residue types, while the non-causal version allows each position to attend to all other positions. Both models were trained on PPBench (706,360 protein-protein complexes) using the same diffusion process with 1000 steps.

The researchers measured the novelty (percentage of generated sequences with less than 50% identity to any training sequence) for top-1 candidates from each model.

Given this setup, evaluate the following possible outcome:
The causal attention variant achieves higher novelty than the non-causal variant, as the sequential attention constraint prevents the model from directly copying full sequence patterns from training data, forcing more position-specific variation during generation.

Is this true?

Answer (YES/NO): YES